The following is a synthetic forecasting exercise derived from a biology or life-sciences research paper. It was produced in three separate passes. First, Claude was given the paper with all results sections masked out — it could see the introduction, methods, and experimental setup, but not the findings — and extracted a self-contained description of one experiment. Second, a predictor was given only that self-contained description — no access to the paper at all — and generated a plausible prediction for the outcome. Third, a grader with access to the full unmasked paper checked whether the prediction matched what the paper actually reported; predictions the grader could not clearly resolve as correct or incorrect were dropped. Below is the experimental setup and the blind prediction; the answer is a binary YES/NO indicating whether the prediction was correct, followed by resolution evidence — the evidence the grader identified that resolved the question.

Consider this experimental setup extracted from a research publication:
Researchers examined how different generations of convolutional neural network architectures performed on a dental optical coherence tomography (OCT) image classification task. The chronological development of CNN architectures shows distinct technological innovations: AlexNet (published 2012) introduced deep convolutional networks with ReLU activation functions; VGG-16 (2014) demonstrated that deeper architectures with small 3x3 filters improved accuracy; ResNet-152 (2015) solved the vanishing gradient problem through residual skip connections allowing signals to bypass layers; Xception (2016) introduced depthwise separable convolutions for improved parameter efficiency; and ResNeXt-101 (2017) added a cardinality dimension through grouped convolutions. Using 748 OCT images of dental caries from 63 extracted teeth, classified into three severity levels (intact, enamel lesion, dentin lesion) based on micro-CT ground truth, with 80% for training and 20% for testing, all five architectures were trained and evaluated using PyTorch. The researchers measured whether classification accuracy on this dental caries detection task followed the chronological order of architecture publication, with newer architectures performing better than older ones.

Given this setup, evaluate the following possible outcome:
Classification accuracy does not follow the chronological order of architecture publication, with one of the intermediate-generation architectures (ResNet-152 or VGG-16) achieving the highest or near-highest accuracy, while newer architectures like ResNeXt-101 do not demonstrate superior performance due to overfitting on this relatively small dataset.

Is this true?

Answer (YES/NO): YES